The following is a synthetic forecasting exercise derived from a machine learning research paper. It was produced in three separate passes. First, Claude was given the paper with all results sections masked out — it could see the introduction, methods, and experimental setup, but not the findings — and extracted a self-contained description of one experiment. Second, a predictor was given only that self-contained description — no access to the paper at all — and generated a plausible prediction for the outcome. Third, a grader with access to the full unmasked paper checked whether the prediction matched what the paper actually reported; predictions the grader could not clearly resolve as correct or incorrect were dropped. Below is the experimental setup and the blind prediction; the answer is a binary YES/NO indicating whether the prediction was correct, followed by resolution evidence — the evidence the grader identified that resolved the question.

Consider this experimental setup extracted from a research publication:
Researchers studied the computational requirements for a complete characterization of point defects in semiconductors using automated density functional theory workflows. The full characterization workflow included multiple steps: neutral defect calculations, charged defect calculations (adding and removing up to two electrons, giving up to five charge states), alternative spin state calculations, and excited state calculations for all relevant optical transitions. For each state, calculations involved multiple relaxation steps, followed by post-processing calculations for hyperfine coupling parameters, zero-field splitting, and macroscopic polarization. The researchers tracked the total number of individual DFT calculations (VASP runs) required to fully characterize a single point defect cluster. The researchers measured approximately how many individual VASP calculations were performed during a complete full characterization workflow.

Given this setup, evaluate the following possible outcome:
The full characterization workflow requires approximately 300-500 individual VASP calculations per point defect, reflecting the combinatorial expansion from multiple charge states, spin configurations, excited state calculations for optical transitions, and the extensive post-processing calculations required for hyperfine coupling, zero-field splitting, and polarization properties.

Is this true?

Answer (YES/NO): YES